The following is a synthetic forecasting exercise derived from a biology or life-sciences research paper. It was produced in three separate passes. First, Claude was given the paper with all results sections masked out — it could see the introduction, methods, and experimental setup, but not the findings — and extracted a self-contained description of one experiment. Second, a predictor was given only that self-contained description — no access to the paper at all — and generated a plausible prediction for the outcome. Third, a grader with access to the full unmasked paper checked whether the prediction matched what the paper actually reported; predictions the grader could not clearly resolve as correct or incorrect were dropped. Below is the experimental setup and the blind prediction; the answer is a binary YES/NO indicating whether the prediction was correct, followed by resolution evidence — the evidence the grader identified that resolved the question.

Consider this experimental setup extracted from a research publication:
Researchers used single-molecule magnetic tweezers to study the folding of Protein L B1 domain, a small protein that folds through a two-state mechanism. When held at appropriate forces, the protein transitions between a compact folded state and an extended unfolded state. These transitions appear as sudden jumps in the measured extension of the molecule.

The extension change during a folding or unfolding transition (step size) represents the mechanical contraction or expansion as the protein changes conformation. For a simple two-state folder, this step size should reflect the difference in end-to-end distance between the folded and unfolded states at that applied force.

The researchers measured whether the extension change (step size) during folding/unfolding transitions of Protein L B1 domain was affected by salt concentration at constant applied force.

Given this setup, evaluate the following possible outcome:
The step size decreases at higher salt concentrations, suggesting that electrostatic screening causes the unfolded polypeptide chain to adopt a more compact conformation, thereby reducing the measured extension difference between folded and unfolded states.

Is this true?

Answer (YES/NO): YES